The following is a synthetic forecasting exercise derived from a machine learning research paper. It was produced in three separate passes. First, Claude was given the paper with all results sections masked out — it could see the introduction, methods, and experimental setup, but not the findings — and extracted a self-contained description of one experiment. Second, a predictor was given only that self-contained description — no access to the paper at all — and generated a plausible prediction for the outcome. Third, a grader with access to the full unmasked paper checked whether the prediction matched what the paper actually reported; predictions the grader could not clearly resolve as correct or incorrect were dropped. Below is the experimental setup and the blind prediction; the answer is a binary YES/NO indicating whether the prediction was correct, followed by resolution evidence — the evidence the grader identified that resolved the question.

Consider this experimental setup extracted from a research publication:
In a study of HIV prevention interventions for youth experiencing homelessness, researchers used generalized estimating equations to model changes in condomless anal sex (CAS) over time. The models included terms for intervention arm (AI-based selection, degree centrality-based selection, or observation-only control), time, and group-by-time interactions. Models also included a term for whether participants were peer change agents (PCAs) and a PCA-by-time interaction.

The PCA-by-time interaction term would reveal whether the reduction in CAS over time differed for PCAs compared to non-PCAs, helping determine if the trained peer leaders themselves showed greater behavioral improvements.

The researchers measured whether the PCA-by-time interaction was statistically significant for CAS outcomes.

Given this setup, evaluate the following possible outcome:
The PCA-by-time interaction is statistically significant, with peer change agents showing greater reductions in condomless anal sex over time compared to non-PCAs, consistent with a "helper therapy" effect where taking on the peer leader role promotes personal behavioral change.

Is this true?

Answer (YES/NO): NO